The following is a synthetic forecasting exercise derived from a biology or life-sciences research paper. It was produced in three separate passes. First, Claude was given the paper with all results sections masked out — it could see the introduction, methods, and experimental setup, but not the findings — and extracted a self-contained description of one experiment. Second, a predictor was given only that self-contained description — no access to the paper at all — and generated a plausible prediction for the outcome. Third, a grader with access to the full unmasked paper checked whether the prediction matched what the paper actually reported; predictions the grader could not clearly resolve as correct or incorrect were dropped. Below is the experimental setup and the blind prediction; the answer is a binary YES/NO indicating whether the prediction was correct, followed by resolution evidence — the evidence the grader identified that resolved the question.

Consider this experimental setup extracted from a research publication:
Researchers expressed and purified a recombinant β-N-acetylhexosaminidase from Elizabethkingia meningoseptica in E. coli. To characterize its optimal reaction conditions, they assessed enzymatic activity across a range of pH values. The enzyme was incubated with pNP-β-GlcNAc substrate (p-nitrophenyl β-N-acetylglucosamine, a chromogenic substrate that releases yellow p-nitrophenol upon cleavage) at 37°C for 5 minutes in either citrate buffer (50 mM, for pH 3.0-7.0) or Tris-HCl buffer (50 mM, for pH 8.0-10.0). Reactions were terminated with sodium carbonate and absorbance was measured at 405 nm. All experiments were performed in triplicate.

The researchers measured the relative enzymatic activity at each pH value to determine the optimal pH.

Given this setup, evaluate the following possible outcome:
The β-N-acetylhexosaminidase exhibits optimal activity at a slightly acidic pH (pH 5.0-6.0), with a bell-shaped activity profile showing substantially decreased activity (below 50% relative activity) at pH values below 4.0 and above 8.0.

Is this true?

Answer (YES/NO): NO